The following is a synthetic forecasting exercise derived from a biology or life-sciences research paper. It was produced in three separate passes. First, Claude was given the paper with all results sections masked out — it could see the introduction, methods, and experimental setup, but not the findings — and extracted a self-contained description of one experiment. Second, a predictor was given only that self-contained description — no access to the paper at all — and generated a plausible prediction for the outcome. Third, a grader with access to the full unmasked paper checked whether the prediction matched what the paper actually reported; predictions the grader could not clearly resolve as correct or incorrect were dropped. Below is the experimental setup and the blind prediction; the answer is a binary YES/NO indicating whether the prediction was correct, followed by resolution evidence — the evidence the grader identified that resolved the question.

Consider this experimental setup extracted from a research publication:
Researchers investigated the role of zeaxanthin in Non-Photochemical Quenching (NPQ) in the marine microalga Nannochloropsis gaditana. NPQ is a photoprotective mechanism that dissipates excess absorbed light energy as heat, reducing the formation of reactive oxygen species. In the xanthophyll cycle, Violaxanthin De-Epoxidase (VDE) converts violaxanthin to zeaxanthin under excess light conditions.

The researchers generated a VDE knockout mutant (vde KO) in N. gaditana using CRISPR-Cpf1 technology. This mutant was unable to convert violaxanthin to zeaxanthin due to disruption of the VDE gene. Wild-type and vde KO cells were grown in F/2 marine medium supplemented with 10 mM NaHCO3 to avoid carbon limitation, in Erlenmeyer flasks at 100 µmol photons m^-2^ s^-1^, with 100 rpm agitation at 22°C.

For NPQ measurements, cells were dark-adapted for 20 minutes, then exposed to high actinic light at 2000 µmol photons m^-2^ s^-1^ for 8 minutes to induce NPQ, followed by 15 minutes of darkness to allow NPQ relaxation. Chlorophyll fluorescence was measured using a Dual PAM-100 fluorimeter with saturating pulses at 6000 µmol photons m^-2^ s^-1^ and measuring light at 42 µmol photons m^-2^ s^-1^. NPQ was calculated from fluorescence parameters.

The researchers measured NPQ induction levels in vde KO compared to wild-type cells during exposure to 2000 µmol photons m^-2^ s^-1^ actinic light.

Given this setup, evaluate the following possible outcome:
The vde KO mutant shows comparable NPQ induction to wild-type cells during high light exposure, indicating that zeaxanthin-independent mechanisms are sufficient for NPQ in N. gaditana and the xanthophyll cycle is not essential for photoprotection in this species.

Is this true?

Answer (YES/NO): NO